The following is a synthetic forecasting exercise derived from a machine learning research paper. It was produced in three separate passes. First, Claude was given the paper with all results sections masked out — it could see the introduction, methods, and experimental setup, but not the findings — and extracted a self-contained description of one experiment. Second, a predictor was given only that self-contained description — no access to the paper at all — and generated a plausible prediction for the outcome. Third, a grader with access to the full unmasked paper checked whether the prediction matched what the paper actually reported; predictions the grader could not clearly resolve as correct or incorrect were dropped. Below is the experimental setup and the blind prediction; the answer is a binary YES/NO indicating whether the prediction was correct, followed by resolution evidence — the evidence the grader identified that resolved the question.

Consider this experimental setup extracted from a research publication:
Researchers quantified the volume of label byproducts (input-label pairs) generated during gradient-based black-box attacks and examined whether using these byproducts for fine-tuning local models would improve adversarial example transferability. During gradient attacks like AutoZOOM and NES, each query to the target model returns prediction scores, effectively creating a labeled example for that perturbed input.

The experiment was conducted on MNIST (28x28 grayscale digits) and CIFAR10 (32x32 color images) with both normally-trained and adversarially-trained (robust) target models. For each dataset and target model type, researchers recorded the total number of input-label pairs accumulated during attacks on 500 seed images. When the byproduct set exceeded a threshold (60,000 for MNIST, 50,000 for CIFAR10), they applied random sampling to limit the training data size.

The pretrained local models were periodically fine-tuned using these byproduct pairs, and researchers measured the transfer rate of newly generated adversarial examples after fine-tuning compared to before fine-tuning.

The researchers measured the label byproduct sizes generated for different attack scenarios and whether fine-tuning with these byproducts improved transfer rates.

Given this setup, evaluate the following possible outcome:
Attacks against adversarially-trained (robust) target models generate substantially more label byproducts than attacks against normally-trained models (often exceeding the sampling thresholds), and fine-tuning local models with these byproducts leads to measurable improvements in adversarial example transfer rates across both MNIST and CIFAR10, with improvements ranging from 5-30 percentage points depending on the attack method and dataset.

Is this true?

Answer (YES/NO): NO